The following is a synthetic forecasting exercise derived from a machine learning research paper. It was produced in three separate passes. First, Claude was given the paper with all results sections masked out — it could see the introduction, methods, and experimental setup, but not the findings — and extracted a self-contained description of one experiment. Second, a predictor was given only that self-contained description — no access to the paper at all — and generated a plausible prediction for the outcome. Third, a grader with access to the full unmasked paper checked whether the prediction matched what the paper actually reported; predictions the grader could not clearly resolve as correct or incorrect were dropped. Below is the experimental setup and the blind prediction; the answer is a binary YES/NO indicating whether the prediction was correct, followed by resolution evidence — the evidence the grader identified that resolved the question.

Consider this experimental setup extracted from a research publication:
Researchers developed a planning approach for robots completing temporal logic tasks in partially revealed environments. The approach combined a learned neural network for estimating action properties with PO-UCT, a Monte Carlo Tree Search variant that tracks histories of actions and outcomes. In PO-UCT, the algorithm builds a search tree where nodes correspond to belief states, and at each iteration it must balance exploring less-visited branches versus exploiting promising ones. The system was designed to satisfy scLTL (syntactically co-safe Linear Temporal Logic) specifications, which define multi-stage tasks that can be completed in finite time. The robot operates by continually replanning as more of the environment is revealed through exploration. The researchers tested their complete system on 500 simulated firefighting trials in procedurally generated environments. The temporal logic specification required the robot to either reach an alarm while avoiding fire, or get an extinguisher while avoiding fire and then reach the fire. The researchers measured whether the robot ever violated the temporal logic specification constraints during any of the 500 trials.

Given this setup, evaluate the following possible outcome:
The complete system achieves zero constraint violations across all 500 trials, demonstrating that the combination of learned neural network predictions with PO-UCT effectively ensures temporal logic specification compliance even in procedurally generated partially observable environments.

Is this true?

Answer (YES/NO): YES